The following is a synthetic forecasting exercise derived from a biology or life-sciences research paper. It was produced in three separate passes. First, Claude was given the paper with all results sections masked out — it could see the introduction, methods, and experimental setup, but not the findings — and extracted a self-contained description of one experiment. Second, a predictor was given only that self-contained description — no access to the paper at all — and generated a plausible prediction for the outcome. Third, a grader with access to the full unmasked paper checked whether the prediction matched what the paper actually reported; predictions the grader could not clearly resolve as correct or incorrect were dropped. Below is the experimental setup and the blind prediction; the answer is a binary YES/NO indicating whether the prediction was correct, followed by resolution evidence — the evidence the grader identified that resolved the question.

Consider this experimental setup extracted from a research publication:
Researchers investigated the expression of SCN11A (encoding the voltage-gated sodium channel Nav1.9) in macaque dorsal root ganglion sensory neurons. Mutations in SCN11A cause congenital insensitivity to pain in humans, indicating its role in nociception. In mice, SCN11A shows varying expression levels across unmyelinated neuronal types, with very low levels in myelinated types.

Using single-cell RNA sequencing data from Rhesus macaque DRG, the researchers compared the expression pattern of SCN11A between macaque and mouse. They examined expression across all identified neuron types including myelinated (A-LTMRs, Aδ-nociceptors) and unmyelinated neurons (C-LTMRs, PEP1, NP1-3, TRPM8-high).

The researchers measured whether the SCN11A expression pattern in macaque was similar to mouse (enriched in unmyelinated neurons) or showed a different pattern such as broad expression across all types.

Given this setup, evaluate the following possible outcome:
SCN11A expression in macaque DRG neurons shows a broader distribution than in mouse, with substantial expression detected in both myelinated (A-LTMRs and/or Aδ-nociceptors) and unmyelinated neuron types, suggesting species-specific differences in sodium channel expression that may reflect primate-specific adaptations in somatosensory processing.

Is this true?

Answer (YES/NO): NO